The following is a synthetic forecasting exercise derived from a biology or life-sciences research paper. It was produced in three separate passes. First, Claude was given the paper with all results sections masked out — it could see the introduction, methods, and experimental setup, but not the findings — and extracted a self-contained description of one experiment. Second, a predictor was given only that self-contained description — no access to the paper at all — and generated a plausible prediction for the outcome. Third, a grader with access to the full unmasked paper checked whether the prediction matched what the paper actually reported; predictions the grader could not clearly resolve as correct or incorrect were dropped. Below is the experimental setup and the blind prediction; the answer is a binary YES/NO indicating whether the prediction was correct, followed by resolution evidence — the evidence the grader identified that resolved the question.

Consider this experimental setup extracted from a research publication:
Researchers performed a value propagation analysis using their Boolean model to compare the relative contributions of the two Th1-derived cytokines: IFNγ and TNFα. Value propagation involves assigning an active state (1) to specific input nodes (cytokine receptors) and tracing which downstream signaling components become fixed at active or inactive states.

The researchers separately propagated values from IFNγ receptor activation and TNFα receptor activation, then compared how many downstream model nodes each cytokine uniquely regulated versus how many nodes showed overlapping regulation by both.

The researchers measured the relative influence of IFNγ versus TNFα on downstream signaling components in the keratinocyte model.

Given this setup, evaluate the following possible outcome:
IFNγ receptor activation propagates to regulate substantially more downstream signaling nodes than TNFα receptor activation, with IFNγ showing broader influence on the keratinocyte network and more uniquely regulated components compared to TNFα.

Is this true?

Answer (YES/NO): YES